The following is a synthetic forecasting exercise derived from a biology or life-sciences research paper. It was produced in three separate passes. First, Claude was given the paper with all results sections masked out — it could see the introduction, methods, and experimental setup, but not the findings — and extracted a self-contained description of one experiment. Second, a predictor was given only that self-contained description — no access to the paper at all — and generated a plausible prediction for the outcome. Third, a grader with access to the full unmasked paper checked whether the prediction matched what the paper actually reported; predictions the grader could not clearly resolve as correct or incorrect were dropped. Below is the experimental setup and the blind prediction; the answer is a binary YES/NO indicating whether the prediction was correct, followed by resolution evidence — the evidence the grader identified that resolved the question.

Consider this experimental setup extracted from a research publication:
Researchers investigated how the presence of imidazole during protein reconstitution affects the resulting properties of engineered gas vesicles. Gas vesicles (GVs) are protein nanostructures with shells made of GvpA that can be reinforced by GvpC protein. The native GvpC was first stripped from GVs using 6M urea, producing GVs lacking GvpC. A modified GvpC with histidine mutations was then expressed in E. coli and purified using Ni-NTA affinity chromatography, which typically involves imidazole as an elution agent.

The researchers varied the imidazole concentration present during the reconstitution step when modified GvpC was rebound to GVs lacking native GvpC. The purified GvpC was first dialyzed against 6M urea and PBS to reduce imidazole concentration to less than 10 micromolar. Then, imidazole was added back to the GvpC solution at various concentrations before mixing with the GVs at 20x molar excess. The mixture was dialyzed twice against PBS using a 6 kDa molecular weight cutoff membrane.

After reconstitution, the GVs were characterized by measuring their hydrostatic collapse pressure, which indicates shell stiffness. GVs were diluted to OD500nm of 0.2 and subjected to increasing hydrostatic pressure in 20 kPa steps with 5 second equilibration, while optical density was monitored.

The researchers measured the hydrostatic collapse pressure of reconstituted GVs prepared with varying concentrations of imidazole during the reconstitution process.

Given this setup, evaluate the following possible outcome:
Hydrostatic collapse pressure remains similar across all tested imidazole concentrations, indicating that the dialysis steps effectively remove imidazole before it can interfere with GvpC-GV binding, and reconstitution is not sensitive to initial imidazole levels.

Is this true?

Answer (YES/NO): NO